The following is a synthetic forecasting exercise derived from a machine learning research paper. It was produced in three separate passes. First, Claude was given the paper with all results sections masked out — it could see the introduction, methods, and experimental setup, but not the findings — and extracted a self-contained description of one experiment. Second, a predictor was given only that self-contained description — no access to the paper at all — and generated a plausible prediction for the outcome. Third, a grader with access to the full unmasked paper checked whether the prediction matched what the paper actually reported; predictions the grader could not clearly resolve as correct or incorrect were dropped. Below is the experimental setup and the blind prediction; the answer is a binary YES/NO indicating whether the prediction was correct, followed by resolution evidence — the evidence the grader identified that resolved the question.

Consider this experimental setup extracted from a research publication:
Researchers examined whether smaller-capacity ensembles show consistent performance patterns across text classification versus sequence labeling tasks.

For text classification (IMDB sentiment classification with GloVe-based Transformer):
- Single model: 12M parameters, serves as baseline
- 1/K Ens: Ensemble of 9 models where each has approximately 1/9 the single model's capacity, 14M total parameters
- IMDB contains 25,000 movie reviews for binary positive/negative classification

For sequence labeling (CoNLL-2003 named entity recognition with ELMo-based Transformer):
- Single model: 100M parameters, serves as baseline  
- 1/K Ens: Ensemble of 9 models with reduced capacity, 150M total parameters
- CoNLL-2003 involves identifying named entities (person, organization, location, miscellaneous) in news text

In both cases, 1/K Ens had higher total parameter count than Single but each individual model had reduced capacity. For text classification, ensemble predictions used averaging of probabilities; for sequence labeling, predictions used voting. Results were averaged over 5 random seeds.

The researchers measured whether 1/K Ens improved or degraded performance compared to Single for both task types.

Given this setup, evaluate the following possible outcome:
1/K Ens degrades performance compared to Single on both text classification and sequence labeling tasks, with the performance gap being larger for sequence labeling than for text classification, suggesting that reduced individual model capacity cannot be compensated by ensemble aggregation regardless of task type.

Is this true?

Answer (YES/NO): NO